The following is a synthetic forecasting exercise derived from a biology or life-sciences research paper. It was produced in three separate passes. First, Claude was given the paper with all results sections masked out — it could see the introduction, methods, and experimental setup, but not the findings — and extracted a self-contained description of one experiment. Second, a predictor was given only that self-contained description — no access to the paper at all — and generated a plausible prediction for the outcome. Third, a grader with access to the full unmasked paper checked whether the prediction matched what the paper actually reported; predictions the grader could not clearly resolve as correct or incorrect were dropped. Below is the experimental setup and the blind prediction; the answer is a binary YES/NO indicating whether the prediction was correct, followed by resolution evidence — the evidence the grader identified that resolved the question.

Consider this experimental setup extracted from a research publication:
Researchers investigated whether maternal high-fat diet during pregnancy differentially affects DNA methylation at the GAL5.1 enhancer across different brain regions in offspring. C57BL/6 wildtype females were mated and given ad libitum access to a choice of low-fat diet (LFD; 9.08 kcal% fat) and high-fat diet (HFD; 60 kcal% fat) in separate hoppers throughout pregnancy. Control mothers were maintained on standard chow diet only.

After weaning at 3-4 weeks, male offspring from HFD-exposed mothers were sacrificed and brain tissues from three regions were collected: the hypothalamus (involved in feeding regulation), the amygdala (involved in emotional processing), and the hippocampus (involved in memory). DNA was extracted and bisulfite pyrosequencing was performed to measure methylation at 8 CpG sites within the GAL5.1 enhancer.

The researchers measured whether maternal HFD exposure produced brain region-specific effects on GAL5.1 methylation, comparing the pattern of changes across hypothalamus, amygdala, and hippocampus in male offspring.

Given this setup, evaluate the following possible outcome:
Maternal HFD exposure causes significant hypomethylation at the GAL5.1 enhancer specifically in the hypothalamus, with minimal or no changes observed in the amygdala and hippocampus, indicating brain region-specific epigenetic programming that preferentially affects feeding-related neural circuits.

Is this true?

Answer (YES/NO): NO